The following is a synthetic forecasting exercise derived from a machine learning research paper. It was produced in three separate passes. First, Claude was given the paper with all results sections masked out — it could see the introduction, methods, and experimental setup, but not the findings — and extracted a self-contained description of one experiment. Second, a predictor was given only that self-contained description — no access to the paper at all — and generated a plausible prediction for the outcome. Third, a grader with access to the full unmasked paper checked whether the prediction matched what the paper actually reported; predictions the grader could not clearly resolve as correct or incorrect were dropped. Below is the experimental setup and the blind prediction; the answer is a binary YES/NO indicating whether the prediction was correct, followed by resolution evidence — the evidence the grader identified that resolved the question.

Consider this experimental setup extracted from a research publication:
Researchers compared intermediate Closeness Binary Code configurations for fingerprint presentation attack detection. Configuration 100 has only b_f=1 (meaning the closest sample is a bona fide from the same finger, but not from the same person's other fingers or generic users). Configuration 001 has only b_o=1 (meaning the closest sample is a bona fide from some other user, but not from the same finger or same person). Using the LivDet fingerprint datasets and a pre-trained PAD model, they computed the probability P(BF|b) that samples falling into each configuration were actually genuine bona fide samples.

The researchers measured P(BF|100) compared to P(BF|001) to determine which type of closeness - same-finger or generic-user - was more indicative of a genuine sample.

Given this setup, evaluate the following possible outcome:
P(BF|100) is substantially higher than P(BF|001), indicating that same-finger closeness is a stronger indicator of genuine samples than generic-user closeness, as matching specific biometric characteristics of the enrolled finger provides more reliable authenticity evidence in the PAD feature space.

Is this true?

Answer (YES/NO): YES